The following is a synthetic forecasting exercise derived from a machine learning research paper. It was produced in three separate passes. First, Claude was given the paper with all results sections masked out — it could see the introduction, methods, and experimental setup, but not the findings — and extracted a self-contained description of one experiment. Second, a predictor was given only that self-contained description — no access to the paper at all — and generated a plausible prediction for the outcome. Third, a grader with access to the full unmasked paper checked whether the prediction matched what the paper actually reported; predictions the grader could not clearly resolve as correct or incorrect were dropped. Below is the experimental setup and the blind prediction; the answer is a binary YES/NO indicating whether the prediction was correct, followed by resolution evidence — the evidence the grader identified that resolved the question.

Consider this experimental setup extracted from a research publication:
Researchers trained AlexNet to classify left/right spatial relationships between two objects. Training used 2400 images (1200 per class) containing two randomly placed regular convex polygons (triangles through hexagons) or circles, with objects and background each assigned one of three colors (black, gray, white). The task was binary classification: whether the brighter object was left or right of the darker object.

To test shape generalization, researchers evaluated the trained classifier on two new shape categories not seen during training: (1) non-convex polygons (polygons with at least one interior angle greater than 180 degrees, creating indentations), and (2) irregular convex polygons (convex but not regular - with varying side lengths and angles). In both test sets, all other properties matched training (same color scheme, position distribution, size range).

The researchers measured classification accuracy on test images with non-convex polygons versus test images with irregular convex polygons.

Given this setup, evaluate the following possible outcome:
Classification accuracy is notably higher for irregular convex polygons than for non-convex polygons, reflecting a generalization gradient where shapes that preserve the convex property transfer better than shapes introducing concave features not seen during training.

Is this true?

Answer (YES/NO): NO